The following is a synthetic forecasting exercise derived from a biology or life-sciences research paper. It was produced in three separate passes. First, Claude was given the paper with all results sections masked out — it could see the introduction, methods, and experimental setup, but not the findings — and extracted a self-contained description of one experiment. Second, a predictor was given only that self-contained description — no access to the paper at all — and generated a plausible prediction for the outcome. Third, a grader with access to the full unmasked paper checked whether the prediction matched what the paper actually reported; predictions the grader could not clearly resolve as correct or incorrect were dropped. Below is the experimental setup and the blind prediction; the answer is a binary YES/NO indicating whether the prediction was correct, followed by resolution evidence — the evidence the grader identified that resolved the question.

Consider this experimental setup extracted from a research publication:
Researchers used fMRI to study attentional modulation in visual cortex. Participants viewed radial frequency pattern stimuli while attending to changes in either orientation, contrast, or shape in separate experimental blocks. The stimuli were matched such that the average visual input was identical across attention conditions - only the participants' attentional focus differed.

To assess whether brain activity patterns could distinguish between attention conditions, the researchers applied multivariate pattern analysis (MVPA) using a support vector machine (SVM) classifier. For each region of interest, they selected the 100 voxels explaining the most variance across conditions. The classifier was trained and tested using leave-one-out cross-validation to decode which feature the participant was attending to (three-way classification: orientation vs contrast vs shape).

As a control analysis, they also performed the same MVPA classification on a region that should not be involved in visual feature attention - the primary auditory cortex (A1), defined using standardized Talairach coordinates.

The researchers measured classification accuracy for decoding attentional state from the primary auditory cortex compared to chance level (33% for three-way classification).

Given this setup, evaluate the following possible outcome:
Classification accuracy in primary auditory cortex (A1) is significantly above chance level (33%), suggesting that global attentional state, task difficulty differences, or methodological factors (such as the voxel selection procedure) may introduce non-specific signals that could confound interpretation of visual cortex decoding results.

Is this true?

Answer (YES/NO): NO